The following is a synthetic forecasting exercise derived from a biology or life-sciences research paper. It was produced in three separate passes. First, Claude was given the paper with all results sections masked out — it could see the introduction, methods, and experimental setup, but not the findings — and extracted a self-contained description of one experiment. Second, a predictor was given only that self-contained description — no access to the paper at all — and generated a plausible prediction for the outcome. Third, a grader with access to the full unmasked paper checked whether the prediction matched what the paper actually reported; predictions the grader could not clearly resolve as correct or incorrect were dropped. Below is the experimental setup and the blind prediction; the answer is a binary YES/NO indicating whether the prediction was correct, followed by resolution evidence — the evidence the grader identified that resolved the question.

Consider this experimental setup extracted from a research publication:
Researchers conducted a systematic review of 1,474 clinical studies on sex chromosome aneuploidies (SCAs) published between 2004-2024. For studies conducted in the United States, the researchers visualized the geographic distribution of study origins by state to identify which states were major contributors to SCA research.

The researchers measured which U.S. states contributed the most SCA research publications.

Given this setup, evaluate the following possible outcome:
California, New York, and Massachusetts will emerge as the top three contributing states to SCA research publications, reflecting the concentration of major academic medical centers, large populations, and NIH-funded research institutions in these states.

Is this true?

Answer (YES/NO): NO